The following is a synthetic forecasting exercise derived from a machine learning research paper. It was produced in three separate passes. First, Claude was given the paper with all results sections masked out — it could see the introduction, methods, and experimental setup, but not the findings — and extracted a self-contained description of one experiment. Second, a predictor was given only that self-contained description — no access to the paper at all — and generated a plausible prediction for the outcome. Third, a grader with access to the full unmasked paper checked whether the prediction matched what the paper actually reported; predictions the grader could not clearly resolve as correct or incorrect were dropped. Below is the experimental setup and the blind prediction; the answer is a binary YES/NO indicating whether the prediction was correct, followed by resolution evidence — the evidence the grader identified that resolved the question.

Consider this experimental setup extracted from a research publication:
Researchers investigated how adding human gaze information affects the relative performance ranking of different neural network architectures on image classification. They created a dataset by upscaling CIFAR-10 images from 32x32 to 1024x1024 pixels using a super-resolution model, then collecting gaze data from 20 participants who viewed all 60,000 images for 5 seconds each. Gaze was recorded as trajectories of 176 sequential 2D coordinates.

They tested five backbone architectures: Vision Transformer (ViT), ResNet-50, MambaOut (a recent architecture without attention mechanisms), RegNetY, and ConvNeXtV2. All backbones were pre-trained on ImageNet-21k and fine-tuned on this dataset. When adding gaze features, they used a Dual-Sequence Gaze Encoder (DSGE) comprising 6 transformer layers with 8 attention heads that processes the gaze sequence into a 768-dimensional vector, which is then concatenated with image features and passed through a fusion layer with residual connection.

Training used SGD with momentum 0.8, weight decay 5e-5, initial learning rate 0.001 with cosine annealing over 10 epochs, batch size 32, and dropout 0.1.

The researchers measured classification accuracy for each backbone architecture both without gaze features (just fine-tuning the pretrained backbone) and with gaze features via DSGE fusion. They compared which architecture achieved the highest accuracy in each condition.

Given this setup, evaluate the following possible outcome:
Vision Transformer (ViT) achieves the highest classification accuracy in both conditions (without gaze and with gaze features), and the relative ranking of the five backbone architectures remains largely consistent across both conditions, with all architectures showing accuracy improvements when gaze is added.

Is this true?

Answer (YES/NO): NO